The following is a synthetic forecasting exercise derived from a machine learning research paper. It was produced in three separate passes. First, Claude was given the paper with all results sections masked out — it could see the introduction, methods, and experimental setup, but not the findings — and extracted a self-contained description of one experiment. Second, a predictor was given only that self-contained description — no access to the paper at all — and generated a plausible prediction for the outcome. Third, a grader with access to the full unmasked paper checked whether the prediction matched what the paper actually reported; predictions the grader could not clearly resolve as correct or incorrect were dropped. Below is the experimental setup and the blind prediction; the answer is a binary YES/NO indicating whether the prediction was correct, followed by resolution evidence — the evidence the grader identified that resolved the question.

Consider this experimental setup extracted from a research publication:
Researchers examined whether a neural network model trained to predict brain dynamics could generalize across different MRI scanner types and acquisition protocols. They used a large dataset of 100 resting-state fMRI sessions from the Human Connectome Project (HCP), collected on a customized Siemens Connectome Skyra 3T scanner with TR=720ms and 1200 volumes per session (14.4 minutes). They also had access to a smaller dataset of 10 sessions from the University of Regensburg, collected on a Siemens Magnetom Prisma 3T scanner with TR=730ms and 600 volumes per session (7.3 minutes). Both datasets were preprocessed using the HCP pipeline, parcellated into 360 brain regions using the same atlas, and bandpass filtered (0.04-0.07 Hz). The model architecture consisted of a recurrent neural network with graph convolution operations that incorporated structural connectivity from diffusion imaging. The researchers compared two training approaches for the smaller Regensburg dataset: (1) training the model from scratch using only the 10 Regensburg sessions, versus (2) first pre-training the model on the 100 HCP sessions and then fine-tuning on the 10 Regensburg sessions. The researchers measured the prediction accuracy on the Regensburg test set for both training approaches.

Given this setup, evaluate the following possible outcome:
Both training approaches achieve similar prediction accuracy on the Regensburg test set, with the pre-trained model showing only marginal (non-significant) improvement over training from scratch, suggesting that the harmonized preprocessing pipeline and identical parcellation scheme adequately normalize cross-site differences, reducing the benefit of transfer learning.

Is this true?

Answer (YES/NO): NO